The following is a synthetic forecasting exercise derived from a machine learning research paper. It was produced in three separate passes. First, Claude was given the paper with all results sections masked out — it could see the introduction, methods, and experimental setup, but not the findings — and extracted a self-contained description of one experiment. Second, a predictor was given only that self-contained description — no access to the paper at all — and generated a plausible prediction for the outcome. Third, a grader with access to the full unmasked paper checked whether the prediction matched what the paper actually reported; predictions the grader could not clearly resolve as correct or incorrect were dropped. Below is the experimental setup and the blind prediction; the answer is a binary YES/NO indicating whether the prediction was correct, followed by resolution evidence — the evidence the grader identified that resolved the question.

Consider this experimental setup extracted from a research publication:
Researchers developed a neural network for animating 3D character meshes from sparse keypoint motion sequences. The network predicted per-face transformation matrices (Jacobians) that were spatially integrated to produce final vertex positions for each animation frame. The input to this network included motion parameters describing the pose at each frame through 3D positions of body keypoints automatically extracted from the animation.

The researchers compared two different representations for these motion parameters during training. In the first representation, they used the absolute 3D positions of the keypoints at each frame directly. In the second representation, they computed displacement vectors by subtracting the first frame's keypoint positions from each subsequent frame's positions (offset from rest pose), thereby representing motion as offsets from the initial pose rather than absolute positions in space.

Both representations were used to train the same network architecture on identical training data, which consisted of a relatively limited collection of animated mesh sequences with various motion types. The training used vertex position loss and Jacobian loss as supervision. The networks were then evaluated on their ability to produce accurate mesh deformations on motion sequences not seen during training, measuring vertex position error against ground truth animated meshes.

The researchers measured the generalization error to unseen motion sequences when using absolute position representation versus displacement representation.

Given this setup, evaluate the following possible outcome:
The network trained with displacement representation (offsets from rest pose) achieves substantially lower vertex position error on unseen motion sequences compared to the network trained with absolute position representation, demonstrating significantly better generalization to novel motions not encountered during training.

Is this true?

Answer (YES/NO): YES